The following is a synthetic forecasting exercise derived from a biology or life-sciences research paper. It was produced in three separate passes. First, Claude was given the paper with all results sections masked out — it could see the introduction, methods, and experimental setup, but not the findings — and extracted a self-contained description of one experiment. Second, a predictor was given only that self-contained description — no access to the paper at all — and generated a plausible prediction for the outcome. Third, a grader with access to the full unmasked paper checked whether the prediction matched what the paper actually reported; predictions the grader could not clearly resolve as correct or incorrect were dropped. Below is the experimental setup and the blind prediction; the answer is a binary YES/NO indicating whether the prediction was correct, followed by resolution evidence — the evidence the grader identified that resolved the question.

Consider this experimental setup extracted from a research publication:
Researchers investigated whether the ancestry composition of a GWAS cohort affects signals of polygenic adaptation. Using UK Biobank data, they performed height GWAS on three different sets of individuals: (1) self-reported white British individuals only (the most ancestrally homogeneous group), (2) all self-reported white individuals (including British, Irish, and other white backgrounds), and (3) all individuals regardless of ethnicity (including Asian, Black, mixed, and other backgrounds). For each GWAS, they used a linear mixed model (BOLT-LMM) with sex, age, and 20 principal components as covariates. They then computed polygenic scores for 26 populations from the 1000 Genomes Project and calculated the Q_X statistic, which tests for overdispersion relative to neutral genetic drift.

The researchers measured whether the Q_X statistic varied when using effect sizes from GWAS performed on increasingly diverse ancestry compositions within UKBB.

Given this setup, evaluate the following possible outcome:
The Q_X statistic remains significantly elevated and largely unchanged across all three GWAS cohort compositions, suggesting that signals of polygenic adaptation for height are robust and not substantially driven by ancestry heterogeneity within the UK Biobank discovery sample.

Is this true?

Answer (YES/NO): NO